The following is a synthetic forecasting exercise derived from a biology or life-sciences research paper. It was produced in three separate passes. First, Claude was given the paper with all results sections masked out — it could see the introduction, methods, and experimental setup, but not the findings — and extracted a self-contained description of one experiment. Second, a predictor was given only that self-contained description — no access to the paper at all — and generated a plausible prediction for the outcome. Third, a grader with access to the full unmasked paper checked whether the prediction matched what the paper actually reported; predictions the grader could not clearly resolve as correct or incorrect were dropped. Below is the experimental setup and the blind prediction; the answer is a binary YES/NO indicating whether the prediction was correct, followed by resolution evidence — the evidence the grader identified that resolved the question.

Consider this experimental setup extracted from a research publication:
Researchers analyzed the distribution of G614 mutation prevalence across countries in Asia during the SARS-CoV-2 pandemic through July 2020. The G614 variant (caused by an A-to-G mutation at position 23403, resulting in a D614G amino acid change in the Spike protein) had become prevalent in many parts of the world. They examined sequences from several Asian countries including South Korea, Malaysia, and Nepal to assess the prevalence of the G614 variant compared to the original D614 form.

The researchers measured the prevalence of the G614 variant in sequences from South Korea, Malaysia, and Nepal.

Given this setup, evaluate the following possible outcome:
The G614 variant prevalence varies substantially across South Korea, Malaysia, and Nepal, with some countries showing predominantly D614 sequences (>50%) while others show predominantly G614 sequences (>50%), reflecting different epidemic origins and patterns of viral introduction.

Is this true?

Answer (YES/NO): NO